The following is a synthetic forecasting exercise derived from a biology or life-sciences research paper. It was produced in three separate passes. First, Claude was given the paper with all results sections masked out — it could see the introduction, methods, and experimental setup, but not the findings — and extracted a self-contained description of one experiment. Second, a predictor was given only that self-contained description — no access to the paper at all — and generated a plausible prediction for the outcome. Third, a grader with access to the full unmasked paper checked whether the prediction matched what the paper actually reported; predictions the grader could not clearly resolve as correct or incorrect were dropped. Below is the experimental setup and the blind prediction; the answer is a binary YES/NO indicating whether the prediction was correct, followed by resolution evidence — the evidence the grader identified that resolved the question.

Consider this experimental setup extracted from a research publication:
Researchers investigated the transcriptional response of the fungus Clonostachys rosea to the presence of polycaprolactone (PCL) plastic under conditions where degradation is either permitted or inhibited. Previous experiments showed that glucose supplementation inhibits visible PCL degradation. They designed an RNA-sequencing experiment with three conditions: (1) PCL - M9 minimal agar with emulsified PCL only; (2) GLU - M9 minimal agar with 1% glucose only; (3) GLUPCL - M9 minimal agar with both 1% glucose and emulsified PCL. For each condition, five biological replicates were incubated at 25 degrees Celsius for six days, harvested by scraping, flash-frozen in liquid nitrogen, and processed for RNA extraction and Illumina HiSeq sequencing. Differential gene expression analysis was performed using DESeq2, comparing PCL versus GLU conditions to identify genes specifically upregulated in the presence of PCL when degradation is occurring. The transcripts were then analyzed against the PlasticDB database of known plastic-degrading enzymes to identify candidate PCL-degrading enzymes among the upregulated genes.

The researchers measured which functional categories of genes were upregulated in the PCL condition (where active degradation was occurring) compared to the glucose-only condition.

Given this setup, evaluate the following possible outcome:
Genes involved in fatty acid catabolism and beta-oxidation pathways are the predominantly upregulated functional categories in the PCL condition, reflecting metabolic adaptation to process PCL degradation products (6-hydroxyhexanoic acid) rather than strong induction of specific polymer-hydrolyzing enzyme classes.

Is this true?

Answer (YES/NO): NO